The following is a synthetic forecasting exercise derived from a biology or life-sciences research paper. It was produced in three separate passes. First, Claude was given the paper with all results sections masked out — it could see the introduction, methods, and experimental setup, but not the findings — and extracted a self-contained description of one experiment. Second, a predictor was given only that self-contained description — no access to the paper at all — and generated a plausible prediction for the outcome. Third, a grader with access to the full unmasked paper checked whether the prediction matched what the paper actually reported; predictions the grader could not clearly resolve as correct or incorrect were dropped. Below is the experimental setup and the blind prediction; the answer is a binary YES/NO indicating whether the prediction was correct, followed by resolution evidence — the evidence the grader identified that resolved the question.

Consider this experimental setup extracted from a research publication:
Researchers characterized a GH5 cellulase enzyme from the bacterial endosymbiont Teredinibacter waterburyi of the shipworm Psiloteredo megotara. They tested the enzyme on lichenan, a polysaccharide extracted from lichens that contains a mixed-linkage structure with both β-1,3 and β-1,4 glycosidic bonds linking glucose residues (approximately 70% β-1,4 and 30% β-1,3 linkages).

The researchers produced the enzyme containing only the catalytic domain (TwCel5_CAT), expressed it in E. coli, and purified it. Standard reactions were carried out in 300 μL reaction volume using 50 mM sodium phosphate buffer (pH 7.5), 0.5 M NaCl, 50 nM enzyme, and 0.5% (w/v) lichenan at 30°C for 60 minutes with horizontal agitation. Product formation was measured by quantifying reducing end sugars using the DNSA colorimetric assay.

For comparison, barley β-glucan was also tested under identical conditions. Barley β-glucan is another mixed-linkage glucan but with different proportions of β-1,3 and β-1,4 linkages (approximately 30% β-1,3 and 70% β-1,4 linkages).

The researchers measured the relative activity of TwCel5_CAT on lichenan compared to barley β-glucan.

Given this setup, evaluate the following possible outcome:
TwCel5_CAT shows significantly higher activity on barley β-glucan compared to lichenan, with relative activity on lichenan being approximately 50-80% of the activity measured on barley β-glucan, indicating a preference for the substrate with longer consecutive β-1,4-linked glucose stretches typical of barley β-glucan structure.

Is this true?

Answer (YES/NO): NO